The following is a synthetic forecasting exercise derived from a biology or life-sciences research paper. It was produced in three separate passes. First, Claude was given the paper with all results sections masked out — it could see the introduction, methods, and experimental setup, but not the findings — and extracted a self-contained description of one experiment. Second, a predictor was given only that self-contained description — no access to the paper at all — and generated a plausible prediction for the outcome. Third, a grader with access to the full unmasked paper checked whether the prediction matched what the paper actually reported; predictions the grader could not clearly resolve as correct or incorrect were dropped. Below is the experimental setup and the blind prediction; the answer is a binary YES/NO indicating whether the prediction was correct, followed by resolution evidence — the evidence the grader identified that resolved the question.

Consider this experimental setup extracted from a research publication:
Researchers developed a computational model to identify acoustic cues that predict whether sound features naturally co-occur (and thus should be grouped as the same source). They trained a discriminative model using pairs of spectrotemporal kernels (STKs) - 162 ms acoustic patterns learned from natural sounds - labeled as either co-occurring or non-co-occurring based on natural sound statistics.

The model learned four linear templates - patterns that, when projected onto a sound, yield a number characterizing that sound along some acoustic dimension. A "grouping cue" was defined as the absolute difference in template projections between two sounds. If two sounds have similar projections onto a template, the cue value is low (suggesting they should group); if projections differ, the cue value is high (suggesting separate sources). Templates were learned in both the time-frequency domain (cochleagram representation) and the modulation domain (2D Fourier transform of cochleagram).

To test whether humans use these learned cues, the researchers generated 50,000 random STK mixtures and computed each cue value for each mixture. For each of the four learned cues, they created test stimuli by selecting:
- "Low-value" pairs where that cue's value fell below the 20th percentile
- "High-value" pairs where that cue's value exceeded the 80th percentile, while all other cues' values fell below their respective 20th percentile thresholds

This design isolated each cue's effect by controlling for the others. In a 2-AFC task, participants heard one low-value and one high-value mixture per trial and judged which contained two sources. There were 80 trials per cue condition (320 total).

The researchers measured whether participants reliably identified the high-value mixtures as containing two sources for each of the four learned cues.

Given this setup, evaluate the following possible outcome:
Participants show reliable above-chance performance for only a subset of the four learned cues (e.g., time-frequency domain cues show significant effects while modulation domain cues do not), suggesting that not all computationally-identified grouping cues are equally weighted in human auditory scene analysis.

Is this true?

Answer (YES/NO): NO